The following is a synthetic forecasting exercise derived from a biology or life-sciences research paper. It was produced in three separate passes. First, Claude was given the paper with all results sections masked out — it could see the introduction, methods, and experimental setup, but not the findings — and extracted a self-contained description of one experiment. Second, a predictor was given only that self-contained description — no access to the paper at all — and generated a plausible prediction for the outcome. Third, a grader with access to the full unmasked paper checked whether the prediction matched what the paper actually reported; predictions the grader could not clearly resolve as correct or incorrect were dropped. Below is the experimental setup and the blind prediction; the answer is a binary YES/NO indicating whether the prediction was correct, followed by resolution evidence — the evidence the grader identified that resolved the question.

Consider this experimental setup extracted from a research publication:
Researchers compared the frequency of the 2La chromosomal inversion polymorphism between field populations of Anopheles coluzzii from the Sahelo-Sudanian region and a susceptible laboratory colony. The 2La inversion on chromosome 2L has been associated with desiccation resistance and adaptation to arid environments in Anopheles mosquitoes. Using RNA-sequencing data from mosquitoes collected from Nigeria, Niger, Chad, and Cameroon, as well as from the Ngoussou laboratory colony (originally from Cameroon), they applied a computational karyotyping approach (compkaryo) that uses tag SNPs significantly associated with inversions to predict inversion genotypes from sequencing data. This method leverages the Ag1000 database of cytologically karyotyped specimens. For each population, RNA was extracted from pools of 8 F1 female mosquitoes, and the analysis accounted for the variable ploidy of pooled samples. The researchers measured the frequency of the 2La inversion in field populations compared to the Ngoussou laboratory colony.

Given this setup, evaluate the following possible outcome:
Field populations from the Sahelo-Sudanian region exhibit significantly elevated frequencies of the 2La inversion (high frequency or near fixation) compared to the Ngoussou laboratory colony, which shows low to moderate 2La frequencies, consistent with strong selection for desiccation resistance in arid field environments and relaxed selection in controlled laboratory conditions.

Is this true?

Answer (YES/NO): YES